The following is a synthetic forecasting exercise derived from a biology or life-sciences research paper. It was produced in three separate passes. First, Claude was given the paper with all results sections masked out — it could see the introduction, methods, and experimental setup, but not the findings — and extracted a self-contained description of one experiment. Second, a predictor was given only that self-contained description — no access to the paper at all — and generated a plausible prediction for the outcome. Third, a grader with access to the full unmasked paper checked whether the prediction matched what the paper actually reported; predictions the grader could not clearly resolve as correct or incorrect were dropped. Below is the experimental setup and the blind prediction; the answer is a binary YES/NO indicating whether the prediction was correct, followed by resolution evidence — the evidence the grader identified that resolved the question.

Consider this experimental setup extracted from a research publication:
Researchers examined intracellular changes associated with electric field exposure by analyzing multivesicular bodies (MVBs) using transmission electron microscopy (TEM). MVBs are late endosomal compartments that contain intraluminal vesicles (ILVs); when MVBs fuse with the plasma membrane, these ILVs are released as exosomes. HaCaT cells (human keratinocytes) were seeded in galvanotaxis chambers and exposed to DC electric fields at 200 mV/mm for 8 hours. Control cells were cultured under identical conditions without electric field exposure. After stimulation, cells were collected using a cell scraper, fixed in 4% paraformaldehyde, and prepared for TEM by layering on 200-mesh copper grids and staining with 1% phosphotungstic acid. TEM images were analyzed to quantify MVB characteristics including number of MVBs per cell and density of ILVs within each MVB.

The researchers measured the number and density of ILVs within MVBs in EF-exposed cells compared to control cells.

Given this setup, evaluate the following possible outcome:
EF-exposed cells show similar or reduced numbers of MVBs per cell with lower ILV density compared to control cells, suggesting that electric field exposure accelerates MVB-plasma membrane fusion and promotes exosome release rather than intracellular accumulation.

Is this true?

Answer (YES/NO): NO